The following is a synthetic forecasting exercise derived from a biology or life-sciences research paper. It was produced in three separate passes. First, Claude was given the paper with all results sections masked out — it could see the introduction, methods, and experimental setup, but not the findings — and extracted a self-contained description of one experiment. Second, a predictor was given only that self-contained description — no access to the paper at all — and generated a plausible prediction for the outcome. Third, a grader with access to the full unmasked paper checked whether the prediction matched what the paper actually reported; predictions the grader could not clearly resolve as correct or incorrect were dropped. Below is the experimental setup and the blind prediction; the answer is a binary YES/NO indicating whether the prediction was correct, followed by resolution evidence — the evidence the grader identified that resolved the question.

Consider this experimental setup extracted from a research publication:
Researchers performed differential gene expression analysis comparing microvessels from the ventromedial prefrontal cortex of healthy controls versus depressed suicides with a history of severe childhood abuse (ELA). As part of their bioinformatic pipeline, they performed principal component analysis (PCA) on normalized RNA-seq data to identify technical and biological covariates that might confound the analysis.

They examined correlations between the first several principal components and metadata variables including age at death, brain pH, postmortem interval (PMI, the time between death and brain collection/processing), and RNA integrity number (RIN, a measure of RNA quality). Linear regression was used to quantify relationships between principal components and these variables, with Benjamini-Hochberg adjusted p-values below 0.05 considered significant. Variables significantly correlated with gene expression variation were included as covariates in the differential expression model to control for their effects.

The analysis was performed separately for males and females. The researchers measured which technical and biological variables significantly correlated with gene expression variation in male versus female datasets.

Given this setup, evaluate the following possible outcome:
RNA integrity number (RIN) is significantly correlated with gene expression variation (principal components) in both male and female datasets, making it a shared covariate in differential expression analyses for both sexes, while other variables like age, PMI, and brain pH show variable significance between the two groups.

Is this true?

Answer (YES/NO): NO